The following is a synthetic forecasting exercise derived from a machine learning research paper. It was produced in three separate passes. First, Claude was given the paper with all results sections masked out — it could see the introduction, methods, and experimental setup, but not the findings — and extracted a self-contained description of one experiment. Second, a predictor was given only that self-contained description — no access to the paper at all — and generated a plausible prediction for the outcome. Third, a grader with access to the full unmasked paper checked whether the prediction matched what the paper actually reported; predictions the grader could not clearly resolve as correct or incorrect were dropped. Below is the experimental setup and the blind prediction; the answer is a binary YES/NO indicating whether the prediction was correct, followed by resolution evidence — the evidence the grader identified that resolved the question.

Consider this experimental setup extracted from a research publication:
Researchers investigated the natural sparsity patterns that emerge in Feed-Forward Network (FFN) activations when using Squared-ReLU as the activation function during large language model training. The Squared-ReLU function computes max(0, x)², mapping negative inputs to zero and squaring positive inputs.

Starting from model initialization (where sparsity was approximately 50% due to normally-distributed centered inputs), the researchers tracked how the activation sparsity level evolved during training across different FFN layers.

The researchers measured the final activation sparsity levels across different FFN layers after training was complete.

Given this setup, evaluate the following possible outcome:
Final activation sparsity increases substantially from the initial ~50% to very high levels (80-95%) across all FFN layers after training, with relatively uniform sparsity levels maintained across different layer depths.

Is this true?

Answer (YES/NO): NO